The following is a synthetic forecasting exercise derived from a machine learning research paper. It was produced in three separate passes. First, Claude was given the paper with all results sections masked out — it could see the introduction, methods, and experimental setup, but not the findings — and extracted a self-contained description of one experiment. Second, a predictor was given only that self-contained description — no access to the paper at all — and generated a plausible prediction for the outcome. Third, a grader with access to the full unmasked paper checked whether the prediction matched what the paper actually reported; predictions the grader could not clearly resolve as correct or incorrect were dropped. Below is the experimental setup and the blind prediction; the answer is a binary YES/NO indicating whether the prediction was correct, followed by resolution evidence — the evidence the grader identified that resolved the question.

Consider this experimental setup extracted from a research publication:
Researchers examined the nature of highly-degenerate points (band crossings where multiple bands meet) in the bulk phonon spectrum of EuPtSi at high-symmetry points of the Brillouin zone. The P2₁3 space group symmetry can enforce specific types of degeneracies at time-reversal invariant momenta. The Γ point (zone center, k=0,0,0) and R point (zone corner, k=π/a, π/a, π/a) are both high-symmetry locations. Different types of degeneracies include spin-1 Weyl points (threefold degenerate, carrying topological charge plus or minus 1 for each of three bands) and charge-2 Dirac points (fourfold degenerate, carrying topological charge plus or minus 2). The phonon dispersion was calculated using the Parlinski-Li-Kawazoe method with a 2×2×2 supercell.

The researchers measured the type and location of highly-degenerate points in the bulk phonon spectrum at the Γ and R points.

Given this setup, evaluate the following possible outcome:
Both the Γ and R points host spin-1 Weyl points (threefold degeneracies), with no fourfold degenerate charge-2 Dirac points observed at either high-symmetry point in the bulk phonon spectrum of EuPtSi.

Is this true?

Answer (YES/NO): NO